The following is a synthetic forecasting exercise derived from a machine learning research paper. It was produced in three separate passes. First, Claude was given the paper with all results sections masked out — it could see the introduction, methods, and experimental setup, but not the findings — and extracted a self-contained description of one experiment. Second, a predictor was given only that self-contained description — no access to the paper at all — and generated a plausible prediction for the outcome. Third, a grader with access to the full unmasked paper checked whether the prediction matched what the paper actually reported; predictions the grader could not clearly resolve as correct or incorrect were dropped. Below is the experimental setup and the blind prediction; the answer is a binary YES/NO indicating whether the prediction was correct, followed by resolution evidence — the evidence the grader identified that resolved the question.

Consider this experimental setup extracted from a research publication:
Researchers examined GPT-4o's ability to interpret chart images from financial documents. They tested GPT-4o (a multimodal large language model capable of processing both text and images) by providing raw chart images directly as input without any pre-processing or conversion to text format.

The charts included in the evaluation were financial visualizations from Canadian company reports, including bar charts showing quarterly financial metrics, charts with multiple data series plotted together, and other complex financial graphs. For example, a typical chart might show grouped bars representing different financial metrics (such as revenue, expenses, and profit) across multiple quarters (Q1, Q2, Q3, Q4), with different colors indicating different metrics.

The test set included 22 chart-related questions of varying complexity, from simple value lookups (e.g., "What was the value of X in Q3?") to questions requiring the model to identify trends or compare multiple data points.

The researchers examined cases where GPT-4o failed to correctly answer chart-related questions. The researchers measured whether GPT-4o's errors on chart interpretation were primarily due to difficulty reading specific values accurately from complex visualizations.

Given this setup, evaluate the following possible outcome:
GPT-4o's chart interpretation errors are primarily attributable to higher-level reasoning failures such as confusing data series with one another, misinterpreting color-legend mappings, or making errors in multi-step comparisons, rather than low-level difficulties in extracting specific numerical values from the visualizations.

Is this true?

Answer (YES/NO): NO